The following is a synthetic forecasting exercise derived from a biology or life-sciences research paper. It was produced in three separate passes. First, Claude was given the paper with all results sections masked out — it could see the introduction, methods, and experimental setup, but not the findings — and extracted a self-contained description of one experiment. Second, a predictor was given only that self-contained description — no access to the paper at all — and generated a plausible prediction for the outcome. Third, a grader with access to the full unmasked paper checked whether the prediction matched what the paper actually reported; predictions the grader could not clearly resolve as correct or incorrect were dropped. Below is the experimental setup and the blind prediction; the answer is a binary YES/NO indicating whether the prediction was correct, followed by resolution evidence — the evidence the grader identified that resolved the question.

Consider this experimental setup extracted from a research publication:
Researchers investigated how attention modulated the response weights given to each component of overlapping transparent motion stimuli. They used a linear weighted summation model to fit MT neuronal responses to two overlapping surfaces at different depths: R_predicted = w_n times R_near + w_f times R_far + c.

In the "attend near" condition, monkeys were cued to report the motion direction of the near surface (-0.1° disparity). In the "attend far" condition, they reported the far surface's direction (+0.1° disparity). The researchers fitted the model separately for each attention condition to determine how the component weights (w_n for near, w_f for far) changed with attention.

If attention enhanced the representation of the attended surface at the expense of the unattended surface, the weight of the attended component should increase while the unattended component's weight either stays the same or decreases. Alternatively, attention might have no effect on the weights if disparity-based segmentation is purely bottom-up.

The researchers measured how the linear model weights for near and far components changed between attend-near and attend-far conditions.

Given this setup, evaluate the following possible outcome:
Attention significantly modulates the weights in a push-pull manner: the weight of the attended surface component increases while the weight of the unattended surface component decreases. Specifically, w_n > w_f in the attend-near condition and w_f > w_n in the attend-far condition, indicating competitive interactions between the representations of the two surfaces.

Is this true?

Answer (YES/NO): NO